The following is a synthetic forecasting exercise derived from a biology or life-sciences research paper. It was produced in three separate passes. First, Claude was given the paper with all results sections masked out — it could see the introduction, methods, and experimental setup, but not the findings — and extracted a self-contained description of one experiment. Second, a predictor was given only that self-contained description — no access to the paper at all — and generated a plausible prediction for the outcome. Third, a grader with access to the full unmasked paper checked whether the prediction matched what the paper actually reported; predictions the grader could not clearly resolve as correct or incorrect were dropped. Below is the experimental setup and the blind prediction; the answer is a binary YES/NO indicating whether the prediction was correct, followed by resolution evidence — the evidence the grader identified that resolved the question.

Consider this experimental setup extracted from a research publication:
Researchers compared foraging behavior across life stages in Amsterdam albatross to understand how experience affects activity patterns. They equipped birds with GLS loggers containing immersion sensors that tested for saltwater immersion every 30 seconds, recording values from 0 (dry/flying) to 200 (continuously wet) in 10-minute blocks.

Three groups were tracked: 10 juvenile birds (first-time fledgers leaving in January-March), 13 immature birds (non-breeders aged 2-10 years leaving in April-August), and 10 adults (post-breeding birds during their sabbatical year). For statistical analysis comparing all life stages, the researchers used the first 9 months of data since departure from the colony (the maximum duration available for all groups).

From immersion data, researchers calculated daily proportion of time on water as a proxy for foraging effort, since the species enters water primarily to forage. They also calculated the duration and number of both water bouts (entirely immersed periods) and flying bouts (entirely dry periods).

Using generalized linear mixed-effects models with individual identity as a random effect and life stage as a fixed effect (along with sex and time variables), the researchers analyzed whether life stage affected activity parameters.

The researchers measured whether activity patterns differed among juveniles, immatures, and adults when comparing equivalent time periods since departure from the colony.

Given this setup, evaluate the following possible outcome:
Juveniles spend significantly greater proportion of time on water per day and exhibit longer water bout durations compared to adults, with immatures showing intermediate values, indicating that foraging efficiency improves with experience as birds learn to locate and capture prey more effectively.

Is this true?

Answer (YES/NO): NO